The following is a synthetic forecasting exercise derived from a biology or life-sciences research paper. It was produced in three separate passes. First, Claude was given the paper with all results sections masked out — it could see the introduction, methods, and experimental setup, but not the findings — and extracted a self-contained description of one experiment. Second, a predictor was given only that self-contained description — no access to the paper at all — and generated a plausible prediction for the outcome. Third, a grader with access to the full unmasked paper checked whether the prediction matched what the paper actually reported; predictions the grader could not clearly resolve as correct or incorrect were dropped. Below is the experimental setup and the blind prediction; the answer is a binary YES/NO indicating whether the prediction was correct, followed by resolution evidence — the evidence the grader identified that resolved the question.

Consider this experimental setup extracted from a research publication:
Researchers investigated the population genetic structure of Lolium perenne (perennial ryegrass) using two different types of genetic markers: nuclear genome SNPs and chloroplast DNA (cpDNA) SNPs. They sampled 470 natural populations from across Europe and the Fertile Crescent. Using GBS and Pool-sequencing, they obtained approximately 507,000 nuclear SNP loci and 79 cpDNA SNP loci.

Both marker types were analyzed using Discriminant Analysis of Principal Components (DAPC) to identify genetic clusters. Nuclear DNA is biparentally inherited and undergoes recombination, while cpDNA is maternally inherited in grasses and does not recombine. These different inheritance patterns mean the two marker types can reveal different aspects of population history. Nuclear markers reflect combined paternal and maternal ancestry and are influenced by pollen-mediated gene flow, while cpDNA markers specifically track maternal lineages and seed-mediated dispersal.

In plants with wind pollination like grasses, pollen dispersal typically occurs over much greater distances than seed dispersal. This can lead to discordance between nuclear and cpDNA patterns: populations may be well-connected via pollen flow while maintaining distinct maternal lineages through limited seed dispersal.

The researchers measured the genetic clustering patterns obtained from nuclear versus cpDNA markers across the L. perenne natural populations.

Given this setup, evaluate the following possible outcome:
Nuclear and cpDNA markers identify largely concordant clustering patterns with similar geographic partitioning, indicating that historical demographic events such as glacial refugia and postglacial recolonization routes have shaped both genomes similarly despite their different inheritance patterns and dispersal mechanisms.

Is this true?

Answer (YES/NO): NO